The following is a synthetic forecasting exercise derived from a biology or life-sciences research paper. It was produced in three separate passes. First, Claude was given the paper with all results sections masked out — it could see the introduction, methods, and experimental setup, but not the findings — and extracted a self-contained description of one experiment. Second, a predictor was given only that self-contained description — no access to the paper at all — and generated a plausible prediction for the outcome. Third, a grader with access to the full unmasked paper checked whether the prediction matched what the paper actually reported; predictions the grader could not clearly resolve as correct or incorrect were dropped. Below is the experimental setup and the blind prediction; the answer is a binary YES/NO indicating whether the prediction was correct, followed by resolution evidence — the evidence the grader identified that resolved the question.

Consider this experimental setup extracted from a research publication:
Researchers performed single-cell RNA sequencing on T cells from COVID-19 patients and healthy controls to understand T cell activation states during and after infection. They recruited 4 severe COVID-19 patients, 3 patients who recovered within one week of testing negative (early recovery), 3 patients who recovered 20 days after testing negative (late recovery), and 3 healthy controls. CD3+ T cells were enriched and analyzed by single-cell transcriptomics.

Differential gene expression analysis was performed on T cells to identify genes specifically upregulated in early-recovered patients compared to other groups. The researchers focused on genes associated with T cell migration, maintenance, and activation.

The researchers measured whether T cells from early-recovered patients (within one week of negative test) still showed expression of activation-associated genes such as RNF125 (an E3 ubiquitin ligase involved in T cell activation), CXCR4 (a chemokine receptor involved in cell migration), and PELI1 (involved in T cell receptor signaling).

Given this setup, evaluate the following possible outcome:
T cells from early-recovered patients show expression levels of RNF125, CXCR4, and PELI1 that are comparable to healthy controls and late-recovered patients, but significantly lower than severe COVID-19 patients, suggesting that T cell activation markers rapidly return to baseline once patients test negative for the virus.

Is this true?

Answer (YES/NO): NO